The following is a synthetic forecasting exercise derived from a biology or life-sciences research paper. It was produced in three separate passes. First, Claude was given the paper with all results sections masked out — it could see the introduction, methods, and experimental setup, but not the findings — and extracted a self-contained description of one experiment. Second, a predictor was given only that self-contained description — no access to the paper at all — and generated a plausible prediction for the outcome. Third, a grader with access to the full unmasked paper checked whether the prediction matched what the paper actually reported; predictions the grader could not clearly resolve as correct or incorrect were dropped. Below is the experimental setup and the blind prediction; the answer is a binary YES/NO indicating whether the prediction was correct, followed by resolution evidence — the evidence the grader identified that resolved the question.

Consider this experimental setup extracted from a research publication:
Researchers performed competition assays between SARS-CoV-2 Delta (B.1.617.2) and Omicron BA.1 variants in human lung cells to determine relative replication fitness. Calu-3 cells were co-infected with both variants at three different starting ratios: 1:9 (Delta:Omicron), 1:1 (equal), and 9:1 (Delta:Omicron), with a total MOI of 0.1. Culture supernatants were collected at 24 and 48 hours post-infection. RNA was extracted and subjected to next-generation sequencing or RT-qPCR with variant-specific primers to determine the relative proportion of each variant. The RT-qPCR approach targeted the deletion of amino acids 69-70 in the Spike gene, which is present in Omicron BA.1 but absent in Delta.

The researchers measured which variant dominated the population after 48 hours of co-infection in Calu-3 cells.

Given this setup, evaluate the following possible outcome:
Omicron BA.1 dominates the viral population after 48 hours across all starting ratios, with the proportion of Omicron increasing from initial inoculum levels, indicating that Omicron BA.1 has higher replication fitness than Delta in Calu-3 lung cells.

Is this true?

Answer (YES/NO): NO